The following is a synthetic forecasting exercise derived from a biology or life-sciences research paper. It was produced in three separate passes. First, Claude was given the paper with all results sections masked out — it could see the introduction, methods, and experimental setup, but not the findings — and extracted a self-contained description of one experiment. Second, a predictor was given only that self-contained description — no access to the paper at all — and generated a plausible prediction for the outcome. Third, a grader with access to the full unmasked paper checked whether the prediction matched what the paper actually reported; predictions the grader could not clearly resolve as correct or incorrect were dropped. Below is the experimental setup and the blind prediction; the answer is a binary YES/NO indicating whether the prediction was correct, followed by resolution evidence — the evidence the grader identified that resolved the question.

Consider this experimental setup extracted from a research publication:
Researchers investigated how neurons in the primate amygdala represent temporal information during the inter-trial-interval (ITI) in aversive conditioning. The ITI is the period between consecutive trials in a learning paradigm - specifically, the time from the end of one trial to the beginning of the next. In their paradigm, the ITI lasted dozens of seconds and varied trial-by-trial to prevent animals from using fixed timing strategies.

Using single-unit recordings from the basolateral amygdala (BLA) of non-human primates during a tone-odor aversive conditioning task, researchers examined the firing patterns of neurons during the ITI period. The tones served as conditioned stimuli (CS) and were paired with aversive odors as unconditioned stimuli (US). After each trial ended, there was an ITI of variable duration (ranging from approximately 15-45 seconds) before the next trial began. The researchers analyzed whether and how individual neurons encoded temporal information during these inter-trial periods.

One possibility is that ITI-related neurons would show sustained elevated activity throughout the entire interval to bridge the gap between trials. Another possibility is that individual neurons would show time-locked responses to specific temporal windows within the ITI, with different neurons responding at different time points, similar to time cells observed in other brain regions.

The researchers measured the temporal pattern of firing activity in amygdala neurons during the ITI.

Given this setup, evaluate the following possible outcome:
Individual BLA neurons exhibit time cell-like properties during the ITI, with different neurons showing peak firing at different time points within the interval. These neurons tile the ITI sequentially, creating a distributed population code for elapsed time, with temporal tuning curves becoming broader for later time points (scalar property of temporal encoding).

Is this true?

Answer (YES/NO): NO